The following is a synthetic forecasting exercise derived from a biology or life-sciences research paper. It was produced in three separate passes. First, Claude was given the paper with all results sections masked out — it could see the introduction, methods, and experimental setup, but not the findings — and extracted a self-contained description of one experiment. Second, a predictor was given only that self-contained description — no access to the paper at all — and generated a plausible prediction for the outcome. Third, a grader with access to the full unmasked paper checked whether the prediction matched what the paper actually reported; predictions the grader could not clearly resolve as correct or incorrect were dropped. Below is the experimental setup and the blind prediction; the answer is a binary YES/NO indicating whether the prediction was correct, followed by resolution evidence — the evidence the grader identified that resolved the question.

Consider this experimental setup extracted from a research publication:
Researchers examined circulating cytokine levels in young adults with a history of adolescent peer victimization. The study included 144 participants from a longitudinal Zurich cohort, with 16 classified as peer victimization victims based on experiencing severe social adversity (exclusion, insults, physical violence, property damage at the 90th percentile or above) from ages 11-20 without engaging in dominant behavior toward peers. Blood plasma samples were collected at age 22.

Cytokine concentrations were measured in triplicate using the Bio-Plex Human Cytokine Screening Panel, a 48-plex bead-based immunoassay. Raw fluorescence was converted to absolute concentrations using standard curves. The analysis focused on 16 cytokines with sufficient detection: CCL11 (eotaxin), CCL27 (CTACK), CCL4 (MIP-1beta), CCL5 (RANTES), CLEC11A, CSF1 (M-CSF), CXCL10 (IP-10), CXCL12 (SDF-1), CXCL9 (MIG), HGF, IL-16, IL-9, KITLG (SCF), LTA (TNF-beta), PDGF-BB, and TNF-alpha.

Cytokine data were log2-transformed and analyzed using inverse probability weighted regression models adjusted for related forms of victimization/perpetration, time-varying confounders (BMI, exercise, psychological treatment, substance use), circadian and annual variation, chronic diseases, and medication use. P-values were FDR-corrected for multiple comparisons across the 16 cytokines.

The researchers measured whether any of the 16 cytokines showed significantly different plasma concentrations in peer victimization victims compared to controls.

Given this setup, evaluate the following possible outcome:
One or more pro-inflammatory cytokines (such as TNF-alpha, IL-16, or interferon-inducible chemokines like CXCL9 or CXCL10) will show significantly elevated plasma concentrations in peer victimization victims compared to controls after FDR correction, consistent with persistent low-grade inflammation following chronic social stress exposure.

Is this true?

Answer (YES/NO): NO